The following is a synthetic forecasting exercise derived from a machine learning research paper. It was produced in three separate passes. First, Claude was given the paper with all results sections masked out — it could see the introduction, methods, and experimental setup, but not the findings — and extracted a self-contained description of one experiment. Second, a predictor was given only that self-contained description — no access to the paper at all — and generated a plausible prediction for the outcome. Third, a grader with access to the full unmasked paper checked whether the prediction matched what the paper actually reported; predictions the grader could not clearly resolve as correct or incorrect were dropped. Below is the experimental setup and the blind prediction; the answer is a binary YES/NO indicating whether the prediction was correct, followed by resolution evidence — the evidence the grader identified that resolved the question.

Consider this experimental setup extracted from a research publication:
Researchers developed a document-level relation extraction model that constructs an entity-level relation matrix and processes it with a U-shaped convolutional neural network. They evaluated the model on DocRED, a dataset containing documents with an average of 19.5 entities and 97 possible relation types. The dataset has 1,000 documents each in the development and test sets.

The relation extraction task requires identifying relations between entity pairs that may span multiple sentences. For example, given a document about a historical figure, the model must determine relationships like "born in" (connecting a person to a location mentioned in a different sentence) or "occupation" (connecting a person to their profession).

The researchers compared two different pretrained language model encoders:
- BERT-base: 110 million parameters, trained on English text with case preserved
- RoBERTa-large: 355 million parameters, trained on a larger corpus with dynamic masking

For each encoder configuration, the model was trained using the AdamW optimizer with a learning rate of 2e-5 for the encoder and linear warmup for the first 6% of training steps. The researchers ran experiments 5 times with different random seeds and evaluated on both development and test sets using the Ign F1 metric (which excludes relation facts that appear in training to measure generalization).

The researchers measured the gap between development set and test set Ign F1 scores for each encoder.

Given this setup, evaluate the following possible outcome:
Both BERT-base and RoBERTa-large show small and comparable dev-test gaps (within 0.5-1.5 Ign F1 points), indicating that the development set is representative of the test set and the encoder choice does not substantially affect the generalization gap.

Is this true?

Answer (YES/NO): NO